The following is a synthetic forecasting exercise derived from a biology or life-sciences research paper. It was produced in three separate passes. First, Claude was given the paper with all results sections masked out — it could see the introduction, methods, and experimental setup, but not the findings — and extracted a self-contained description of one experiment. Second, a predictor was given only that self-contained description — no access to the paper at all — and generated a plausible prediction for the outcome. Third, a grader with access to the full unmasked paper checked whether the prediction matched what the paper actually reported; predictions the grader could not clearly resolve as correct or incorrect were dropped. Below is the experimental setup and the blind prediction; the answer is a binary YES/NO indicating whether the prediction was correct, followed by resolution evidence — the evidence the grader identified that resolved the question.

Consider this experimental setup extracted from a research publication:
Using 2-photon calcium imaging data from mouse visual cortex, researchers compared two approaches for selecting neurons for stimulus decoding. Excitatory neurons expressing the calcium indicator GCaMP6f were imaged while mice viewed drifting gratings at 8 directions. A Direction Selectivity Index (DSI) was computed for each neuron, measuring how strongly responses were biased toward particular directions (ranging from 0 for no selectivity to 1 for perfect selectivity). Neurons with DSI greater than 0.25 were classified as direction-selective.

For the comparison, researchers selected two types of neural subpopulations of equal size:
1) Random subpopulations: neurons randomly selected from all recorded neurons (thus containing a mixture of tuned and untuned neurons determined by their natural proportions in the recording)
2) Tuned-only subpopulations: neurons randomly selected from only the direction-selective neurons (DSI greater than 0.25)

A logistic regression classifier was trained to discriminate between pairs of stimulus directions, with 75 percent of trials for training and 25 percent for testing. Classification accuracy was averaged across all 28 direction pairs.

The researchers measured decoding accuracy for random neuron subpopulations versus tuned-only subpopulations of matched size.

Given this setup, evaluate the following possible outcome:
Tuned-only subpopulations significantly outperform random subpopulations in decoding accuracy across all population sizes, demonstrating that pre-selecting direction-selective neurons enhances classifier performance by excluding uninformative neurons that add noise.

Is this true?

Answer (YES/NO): NO